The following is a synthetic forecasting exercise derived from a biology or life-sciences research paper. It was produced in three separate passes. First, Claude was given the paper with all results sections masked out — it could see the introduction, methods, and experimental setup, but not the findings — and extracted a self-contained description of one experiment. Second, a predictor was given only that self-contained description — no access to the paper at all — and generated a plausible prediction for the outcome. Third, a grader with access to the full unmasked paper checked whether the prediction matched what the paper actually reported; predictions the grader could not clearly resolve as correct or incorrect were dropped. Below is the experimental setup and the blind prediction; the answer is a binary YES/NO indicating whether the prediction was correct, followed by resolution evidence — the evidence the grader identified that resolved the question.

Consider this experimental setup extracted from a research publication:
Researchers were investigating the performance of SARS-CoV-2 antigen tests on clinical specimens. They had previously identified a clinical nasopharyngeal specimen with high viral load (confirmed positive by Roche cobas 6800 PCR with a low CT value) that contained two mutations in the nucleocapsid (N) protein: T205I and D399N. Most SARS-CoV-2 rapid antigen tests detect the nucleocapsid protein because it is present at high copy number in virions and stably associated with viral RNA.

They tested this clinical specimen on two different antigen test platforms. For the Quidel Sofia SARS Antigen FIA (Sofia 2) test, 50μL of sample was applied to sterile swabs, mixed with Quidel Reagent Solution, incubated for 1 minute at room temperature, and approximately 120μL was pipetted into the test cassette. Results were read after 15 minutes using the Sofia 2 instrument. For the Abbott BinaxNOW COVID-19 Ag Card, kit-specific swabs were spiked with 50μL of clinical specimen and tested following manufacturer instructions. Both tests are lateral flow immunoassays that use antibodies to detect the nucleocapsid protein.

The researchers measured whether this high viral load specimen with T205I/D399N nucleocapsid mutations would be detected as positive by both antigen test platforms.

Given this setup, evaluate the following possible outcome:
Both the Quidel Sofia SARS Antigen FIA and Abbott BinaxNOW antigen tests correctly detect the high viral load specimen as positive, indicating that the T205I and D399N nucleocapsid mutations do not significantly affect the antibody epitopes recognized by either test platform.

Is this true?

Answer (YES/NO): NO